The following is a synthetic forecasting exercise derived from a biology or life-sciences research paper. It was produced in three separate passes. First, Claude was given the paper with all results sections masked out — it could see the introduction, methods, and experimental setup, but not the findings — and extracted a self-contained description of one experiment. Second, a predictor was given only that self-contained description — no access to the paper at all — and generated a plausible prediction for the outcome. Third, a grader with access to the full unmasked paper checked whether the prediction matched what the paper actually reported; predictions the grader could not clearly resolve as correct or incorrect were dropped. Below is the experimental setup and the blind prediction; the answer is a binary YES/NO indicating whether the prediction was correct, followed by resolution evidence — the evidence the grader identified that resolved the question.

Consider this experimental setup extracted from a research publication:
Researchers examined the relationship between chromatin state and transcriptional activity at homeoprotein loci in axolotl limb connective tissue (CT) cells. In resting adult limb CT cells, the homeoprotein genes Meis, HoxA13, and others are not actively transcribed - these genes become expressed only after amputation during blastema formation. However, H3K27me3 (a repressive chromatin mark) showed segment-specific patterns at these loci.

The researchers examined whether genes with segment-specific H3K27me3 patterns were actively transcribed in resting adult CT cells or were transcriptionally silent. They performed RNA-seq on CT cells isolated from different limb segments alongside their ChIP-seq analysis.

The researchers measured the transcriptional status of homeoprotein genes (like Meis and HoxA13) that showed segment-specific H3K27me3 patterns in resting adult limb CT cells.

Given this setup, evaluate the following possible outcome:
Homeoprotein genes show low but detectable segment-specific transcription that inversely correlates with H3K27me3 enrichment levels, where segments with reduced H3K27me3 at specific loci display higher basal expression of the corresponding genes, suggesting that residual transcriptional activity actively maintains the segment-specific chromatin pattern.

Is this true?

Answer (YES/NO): NO